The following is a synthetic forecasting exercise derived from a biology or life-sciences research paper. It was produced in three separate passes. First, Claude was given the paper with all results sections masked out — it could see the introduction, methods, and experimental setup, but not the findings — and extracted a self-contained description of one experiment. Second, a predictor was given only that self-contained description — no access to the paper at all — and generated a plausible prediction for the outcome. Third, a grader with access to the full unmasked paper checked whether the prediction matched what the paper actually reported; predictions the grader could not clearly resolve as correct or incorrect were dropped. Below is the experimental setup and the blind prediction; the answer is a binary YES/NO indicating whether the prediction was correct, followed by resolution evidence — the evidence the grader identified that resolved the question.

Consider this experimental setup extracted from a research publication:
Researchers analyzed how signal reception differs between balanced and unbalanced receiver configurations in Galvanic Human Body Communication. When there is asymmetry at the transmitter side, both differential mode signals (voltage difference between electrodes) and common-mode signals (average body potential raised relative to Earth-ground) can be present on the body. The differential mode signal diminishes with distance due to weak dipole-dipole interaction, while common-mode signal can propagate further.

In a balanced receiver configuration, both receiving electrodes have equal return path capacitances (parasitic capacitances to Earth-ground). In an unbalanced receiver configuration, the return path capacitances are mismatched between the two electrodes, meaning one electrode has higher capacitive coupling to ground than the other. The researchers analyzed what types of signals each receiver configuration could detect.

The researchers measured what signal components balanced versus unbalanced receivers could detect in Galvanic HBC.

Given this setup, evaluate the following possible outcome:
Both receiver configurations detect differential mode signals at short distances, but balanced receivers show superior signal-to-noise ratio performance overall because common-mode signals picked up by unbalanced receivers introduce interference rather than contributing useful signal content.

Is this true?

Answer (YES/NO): NO